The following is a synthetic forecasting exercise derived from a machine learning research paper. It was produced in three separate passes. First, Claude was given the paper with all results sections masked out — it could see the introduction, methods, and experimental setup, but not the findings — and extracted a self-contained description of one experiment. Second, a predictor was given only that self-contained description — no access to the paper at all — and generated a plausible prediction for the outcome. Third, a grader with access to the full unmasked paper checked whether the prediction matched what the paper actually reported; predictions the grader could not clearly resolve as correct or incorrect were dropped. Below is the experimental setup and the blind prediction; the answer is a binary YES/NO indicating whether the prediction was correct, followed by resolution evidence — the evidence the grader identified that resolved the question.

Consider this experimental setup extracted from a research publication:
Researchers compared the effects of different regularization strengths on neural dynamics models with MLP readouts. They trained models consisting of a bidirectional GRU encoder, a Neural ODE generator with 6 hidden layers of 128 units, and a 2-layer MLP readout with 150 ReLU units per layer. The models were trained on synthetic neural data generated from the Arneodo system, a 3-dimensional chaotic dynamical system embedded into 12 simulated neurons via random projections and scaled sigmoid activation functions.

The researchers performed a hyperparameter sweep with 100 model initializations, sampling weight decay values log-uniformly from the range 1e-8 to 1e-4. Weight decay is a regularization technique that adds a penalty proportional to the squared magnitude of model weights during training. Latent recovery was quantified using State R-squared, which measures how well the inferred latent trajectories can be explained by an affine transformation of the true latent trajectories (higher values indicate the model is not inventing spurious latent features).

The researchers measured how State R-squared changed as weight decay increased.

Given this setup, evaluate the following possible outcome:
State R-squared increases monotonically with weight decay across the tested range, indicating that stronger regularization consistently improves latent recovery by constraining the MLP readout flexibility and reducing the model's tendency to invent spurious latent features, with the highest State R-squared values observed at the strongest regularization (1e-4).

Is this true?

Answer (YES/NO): NO